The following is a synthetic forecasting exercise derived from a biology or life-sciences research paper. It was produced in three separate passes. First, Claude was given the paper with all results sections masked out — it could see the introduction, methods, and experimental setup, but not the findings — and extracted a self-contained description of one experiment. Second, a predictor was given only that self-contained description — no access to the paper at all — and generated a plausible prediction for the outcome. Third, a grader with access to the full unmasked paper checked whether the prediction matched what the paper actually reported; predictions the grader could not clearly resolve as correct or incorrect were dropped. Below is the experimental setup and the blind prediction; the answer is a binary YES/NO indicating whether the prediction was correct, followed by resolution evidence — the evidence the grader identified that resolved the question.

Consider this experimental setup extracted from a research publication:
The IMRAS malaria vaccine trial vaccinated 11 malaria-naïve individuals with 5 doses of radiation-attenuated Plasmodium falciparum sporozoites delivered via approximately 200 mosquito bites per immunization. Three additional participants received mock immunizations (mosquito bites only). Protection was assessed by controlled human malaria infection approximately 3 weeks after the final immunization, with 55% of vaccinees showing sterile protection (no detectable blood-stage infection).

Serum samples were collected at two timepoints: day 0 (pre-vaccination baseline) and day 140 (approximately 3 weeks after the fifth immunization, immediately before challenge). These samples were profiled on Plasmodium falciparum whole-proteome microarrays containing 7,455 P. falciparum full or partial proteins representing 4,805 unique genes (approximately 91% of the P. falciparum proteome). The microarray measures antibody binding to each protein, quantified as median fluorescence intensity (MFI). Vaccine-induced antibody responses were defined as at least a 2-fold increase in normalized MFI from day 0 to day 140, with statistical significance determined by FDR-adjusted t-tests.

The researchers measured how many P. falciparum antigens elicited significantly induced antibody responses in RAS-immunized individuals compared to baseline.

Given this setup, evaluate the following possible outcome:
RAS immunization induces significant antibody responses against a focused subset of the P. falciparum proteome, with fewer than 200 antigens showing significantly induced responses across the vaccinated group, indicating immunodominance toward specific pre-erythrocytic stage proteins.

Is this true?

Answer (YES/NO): YES